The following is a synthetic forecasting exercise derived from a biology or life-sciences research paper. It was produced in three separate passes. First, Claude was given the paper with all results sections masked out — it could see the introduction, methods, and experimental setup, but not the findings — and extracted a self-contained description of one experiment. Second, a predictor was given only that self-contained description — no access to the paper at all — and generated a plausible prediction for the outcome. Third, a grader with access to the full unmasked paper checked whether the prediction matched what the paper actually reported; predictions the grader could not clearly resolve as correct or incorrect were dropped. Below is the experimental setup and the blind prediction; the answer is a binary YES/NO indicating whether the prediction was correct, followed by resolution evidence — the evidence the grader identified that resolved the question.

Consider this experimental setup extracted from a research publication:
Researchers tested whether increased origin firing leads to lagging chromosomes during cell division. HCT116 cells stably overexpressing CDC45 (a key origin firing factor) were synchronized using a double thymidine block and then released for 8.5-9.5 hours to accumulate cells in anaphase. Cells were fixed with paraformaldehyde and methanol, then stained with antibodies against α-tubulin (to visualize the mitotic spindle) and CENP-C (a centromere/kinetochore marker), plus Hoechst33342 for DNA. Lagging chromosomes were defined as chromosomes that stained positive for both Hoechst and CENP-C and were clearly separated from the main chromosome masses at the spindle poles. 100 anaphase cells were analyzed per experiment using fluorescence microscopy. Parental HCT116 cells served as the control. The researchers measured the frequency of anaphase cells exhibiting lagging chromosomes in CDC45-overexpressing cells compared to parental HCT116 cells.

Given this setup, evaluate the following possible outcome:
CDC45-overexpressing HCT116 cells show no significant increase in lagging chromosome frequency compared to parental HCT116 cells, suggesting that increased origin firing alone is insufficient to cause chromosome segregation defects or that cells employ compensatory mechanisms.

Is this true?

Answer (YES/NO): NO